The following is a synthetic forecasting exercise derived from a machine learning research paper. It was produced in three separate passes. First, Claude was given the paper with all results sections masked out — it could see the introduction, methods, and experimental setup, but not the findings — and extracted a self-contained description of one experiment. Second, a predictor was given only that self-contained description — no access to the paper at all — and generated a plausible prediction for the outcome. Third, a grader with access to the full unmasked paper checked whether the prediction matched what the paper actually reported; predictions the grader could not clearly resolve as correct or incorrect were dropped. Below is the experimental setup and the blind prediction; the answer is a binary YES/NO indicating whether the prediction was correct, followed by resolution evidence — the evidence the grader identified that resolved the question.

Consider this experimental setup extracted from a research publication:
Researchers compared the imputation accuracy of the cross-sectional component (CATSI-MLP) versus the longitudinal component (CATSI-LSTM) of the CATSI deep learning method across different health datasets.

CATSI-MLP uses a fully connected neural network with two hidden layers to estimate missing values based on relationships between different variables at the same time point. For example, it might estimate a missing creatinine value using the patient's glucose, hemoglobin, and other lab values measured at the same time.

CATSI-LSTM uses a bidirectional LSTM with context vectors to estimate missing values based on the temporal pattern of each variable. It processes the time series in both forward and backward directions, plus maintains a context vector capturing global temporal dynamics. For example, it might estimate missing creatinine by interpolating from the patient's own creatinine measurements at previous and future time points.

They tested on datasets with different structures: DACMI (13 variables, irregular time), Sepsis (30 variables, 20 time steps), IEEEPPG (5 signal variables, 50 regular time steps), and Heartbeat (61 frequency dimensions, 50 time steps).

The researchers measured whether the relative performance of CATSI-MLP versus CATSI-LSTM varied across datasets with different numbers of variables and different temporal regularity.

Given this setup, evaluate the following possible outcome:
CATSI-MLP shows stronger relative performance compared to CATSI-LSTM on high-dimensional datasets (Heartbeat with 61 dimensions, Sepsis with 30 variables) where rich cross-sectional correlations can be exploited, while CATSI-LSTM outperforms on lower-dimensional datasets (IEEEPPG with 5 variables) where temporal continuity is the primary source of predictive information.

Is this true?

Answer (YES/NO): YES